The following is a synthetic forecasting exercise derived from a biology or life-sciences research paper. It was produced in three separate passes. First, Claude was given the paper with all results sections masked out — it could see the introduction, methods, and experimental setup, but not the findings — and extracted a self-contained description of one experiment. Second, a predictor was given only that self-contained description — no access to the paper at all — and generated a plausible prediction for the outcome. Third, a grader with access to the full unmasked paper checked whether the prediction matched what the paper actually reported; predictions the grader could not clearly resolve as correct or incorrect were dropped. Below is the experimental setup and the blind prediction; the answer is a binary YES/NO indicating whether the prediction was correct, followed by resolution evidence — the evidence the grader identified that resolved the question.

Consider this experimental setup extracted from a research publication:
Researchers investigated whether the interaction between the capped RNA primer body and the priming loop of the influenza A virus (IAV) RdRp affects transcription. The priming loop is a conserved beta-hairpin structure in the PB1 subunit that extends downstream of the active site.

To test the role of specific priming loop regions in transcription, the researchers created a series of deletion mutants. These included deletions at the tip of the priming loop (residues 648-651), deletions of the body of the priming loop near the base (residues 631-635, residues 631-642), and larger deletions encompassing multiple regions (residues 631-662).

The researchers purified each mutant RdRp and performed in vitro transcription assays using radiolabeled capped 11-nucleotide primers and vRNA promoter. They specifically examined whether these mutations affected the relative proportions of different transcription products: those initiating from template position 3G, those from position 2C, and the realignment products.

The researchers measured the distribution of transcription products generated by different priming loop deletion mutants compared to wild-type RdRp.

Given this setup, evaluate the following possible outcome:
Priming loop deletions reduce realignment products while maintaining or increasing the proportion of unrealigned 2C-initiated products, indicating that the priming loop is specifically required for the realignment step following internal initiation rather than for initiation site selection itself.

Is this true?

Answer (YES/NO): NO